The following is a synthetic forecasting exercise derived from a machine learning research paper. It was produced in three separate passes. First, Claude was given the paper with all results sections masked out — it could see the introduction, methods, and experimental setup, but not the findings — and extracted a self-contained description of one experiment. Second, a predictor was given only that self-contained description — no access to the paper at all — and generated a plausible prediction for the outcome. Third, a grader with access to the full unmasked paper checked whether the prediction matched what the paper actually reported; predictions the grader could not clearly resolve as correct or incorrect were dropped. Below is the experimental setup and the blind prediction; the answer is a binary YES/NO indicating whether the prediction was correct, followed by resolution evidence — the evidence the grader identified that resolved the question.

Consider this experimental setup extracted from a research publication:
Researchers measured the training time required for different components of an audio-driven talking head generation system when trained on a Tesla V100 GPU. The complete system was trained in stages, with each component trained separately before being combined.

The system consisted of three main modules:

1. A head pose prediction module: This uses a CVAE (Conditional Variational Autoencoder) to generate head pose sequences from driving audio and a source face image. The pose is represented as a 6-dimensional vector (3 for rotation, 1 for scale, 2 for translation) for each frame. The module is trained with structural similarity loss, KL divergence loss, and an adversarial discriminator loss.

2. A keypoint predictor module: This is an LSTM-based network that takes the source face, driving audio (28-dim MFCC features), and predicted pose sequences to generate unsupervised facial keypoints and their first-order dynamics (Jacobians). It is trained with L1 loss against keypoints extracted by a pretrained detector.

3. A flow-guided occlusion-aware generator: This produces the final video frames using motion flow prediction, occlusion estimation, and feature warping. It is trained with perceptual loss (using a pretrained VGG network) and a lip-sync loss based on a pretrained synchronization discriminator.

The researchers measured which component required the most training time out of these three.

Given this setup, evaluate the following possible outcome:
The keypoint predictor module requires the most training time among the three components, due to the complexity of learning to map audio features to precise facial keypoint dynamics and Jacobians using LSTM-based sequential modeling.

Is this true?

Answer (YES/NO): NO